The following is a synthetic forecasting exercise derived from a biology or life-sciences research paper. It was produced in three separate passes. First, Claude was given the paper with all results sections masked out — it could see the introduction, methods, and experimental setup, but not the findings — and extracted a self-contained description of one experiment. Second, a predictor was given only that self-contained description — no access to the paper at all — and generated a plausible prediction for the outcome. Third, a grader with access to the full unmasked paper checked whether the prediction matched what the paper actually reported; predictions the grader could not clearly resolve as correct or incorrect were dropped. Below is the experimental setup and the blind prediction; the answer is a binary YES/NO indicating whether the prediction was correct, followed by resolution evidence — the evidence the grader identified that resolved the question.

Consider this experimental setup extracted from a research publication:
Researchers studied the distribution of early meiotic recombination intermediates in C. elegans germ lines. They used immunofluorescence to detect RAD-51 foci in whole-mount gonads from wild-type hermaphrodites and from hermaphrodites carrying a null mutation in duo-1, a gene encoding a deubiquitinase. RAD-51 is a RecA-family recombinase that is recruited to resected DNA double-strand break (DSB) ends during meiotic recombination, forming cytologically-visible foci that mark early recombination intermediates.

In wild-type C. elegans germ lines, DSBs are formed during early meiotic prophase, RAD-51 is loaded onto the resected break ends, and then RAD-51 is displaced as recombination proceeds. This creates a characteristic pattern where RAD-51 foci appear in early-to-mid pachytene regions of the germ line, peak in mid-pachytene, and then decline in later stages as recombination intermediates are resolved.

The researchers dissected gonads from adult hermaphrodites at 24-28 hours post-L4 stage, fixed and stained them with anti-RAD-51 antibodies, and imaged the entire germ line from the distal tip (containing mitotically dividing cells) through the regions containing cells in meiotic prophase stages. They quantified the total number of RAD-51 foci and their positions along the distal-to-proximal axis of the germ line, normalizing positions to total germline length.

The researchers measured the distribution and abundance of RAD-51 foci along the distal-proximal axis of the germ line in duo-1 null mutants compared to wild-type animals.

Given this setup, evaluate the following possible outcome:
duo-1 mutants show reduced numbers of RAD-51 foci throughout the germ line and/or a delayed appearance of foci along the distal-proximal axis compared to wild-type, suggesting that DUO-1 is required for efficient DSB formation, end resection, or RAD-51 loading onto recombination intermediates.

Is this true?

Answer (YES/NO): NO